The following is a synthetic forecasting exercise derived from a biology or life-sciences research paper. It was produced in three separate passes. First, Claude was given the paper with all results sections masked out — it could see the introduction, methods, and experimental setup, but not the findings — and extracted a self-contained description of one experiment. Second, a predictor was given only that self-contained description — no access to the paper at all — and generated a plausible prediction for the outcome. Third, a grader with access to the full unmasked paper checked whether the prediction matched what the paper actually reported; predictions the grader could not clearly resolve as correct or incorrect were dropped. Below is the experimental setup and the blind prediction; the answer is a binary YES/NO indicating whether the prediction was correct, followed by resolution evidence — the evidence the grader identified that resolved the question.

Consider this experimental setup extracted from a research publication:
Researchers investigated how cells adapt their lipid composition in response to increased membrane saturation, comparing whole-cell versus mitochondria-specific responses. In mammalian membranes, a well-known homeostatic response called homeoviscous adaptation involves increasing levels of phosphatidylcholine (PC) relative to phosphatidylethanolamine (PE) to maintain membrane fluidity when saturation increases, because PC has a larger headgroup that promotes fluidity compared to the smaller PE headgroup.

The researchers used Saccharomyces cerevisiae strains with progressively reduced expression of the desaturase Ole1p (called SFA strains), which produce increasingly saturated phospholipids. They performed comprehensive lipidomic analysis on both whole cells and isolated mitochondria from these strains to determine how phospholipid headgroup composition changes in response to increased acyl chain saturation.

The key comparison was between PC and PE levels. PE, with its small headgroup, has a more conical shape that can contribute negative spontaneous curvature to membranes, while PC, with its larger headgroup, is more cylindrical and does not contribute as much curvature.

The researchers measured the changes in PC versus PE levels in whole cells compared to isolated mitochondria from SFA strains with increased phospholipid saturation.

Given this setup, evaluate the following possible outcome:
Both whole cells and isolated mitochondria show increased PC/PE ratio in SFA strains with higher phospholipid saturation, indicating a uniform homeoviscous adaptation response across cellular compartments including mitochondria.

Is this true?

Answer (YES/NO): NO